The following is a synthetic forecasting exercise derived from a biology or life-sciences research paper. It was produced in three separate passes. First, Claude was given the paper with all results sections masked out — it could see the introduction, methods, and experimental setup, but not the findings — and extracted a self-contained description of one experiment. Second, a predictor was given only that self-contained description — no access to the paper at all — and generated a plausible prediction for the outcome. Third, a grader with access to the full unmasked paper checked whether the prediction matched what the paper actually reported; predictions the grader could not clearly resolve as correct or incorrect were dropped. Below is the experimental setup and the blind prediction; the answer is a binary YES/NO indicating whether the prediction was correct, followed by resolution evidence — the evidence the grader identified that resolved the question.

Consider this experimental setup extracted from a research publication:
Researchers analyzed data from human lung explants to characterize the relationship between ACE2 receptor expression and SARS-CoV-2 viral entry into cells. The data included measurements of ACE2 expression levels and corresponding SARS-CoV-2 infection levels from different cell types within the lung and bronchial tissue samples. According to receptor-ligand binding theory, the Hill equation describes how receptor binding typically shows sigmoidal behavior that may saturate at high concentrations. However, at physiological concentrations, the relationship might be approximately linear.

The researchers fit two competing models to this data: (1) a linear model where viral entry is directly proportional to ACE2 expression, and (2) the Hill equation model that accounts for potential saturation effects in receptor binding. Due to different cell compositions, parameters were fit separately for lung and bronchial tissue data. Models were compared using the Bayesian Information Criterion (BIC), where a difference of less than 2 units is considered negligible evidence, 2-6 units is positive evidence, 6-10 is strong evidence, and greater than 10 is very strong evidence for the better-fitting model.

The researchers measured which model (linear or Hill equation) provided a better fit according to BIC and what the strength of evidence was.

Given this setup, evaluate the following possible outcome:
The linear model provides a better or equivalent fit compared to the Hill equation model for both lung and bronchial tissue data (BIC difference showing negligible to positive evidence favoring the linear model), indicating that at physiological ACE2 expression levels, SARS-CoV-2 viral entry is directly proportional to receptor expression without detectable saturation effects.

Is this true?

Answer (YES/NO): NO